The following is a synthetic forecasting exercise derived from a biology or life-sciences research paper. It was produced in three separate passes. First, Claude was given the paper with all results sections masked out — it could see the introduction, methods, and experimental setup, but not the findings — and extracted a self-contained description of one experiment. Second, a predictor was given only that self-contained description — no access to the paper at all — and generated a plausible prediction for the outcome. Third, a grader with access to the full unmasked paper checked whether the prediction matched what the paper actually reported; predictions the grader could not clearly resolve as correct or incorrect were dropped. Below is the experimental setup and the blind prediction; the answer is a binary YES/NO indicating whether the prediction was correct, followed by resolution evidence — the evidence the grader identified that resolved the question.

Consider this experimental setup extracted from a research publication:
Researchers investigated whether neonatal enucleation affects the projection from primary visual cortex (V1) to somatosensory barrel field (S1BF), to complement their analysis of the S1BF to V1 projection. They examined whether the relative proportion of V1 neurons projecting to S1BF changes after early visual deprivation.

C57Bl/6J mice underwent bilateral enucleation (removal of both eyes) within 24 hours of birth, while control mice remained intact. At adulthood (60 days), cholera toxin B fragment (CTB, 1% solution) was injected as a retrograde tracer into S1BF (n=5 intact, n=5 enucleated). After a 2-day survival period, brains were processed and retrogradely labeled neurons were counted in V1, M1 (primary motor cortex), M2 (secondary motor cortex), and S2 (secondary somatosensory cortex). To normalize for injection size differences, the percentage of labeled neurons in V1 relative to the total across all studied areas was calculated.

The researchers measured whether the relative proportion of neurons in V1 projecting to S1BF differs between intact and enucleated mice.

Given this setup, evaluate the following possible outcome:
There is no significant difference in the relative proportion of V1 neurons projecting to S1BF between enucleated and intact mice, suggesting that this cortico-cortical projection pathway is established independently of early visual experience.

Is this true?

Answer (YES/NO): YES